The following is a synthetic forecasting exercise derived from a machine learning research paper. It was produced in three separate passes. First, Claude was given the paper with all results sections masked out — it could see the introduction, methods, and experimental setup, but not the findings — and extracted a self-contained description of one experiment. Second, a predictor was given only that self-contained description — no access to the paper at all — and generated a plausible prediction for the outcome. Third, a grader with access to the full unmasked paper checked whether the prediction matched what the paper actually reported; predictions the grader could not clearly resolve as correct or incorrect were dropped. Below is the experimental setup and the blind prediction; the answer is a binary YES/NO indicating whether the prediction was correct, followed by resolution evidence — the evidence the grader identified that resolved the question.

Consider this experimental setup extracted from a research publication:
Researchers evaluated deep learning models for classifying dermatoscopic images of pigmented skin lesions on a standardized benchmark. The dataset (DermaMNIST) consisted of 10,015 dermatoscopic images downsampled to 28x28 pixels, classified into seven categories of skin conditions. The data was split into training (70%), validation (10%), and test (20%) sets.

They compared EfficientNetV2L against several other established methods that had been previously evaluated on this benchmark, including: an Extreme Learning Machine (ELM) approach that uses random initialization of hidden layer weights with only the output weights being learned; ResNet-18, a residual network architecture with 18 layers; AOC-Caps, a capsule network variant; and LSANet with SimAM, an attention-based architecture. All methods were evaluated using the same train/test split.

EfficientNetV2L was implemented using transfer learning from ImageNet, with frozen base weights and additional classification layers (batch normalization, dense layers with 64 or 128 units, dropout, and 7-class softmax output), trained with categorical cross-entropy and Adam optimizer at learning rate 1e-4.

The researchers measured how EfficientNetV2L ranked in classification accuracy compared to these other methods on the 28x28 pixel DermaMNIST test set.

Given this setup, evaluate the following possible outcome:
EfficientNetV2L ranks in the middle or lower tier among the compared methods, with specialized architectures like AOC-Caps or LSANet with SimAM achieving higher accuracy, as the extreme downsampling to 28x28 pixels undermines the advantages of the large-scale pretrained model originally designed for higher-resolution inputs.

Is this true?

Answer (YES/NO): YES